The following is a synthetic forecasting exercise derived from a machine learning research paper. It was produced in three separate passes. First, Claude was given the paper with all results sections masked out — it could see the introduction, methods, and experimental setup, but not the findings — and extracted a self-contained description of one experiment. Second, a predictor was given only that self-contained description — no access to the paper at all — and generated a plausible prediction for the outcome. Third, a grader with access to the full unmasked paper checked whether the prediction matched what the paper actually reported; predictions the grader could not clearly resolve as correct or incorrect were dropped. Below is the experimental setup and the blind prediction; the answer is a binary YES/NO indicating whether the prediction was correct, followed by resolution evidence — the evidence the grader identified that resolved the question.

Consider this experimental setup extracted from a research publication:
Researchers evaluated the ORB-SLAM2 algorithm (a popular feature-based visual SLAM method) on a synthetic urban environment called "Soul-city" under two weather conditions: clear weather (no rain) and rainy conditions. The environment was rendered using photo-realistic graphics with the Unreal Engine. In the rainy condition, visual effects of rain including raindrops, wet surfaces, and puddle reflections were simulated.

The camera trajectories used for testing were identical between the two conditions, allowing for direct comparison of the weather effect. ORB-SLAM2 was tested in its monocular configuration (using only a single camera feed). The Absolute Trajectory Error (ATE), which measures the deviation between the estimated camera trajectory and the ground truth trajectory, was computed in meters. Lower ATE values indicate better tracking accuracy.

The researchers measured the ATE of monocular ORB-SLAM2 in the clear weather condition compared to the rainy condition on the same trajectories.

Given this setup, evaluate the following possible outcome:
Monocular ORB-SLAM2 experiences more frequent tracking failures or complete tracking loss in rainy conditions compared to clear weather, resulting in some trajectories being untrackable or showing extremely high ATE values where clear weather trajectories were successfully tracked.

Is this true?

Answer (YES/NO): YES